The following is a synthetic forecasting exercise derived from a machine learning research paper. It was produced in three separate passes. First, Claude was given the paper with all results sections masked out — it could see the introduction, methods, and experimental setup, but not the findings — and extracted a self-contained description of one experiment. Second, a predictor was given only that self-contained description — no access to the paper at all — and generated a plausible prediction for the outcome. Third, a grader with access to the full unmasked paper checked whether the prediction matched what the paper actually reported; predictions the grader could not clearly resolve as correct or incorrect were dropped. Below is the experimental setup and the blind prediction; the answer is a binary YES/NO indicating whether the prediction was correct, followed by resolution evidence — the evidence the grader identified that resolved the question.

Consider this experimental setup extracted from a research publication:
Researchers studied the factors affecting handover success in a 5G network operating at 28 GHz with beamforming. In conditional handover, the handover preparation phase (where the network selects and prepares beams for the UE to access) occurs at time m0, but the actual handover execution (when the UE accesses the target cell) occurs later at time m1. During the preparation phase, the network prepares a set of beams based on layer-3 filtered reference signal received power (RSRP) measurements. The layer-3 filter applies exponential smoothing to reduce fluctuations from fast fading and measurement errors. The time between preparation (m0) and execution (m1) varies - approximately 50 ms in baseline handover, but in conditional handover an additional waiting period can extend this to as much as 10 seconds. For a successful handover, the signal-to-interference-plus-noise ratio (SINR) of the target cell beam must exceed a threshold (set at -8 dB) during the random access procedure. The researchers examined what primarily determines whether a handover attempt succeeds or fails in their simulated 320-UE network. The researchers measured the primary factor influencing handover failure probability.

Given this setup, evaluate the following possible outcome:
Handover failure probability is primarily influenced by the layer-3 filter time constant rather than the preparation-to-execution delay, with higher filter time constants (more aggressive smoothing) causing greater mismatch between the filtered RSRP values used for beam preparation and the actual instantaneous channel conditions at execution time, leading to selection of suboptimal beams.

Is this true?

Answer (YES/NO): NO